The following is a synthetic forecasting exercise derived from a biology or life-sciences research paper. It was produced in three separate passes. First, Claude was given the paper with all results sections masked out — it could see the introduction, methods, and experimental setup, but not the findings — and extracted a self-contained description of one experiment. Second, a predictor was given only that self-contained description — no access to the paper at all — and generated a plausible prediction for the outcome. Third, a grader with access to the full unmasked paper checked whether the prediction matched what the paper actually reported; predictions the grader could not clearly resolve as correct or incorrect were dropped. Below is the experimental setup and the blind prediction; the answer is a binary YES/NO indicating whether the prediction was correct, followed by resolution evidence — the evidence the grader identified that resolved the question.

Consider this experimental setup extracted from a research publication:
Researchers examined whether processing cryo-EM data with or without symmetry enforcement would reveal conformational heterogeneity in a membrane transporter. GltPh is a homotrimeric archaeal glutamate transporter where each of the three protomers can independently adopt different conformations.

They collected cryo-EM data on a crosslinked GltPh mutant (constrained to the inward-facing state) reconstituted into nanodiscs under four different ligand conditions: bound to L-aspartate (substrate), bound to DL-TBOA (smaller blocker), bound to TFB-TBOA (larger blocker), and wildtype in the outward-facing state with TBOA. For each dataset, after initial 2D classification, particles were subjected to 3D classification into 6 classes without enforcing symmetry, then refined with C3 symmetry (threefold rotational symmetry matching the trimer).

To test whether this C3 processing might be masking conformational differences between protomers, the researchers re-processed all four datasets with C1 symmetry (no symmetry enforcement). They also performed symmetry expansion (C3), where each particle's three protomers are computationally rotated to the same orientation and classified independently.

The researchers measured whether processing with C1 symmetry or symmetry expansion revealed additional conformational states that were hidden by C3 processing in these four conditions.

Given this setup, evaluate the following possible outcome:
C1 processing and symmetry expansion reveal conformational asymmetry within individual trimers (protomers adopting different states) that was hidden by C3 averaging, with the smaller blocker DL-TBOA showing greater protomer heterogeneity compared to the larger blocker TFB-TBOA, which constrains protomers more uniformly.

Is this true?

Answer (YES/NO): NO